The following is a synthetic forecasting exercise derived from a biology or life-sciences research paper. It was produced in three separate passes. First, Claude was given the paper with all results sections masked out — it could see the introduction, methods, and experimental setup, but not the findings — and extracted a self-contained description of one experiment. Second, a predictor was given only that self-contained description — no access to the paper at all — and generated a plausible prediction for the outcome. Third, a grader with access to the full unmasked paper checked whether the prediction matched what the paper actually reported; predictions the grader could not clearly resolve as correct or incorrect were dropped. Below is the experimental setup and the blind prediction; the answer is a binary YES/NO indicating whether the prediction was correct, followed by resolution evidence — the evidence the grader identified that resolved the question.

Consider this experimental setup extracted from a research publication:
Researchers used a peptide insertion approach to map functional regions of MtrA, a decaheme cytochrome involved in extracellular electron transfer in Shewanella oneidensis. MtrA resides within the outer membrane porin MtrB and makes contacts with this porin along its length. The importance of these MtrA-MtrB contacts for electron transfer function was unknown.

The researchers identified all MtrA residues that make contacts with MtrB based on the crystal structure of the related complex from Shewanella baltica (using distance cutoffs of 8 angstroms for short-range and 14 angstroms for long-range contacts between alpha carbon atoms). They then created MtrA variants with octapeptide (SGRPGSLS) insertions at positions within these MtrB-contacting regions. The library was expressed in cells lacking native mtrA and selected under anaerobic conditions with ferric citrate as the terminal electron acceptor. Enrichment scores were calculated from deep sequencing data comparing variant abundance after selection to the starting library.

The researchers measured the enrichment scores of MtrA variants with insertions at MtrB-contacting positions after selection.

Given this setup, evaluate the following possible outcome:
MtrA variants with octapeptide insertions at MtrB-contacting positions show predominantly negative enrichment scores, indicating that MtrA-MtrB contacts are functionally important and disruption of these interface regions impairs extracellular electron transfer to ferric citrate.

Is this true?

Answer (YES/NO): NO